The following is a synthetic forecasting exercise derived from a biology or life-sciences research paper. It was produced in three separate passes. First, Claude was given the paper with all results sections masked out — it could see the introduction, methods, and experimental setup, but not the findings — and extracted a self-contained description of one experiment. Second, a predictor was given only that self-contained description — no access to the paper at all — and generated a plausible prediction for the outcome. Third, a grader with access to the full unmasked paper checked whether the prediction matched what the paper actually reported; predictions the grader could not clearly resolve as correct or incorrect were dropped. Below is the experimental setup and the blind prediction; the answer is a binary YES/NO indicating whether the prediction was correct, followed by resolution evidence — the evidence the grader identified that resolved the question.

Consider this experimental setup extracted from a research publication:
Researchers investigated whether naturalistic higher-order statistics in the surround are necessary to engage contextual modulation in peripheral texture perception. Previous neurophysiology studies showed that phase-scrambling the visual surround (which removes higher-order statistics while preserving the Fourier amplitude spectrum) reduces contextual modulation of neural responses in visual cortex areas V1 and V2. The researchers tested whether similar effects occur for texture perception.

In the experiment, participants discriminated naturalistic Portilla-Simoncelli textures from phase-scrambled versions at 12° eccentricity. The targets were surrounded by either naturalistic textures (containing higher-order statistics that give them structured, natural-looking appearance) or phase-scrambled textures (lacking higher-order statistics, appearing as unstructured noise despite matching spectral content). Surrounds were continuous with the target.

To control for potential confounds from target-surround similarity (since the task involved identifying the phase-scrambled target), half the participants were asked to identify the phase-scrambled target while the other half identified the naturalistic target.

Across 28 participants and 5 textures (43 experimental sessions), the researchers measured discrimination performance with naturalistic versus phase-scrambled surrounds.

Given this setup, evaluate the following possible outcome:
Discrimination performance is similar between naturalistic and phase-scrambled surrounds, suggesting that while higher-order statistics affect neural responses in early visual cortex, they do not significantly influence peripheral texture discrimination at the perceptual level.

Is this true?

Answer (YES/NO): NO